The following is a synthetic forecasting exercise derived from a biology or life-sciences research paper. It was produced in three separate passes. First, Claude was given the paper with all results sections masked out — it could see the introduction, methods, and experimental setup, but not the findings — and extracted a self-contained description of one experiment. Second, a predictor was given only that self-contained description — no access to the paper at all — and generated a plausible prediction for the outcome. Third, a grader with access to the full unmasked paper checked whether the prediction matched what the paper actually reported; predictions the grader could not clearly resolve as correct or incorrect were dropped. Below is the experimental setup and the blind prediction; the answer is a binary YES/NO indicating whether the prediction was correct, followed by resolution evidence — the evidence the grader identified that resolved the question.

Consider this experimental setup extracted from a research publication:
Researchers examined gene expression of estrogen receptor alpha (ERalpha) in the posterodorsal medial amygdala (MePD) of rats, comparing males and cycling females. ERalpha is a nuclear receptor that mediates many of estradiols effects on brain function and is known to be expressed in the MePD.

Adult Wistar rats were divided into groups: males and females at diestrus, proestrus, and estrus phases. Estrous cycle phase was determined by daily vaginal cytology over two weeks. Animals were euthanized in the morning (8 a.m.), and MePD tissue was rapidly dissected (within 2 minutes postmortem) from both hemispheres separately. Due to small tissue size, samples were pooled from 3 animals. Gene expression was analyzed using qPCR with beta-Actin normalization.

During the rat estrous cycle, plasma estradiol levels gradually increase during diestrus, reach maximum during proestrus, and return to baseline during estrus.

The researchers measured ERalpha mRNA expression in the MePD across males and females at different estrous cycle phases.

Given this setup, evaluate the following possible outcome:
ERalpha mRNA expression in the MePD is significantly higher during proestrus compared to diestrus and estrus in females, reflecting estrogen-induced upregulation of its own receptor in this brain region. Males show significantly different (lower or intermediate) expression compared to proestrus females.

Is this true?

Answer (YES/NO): NO